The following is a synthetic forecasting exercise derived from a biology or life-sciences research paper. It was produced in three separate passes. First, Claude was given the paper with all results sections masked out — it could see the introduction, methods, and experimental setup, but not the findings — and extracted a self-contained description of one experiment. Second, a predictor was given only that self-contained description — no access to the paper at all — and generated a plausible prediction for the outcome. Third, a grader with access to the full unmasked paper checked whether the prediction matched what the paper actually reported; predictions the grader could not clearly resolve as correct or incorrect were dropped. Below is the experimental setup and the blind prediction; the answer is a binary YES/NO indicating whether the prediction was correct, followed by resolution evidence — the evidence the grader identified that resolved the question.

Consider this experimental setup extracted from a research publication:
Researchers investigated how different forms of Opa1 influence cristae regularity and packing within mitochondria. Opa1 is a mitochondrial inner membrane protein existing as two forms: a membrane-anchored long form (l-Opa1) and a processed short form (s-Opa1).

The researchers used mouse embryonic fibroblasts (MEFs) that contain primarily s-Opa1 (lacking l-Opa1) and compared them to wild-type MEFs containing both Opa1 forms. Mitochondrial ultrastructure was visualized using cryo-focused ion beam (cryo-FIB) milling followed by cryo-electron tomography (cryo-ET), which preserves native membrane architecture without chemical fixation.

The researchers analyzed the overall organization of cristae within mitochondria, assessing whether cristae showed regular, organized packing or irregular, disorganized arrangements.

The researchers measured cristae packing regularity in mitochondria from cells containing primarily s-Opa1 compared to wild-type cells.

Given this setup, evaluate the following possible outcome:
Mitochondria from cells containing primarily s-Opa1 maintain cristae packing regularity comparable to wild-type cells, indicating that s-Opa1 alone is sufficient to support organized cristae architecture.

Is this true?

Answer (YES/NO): NO